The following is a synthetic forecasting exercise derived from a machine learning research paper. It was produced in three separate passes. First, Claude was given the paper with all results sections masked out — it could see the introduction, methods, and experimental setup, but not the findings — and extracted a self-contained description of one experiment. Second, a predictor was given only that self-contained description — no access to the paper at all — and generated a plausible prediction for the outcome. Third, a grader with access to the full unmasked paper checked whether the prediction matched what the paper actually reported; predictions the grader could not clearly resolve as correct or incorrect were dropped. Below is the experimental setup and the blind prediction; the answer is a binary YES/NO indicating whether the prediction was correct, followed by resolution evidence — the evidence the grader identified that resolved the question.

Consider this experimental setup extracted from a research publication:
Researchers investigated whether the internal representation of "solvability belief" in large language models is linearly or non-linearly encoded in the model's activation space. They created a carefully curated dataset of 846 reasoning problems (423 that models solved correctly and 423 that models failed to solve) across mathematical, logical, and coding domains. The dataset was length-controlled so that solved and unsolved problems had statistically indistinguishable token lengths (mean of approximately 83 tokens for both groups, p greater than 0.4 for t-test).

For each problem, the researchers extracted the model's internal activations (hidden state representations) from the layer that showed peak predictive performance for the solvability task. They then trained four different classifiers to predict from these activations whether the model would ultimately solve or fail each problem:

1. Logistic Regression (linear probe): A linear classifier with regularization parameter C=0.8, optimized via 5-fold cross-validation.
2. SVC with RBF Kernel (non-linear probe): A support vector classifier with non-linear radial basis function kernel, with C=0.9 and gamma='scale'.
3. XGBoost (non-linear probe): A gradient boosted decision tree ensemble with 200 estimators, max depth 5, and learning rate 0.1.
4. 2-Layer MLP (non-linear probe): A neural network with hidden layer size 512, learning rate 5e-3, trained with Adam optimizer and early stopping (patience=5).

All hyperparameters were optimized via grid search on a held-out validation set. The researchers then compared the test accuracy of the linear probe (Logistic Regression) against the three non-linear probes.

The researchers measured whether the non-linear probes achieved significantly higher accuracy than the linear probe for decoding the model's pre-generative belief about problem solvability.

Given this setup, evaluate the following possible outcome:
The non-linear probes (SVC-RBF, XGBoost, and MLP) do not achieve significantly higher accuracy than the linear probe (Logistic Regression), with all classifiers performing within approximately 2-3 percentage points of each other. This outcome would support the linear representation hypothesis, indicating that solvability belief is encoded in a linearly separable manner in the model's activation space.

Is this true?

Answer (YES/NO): YES